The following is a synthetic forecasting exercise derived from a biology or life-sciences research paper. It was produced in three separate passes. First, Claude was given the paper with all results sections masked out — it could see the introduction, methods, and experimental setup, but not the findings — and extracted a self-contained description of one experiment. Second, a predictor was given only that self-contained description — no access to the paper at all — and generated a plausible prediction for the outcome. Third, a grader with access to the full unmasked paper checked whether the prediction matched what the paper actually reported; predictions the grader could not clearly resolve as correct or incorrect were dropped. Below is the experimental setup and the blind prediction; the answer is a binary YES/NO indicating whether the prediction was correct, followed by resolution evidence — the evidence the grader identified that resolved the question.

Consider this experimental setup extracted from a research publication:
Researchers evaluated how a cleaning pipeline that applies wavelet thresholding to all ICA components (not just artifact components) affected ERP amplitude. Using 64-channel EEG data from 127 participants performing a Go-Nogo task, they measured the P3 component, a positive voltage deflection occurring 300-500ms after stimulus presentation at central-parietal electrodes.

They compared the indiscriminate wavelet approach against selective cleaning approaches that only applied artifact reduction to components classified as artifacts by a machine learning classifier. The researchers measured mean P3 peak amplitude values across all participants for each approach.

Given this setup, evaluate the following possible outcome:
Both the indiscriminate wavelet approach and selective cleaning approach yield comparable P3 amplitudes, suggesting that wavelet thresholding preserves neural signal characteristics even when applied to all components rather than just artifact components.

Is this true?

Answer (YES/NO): NO